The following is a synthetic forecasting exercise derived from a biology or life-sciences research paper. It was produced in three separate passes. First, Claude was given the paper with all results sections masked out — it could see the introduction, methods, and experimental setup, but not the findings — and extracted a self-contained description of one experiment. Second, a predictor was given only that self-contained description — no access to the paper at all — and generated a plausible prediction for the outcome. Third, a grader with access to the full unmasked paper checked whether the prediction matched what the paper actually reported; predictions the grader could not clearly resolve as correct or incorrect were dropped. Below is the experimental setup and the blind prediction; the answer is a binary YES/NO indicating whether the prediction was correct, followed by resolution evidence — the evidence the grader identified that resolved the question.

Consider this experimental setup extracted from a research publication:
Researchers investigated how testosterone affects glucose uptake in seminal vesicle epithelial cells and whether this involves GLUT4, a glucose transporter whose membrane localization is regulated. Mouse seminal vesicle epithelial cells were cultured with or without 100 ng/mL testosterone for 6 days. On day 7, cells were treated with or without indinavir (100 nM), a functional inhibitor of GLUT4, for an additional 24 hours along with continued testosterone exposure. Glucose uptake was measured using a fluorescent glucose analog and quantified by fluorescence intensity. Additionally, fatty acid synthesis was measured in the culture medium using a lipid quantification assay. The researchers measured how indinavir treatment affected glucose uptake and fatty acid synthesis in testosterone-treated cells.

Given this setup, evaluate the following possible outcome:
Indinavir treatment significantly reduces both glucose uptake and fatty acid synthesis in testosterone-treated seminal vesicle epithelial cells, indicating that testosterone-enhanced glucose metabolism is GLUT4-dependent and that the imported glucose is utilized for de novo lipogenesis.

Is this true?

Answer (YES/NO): YES